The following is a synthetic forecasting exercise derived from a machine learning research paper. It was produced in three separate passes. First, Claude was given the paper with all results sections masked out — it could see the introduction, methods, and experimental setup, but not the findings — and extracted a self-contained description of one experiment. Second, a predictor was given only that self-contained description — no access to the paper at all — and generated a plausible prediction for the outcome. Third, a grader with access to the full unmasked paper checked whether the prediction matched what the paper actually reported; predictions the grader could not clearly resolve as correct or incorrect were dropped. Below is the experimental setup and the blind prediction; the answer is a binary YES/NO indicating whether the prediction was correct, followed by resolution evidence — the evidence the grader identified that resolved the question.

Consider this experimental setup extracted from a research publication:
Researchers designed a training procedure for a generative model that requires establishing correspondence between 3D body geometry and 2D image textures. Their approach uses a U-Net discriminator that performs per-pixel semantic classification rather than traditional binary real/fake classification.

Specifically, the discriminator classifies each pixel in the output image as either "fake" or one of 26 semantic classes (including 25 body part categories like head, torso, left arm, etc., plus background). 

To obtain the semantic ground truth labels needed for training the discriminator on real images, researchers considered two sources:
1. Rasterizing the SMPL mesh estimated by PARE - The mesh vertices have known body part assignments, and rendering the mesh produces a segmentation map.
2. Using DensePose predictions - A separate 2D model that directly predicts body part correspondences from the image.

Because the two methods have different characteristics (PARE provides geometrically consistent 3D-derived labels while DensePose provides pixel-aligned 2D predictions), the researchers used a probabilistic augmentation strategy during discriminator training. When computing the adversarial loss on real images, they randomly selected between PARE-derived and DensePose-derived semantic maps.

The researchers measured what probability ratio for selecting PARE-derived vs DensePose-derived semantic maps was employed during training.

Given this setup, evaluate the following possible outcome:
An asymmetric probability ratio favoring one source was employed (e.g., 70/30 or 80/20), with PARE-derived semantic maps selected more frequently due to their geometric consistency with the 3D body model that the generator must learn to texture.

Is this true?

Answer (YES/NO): NO